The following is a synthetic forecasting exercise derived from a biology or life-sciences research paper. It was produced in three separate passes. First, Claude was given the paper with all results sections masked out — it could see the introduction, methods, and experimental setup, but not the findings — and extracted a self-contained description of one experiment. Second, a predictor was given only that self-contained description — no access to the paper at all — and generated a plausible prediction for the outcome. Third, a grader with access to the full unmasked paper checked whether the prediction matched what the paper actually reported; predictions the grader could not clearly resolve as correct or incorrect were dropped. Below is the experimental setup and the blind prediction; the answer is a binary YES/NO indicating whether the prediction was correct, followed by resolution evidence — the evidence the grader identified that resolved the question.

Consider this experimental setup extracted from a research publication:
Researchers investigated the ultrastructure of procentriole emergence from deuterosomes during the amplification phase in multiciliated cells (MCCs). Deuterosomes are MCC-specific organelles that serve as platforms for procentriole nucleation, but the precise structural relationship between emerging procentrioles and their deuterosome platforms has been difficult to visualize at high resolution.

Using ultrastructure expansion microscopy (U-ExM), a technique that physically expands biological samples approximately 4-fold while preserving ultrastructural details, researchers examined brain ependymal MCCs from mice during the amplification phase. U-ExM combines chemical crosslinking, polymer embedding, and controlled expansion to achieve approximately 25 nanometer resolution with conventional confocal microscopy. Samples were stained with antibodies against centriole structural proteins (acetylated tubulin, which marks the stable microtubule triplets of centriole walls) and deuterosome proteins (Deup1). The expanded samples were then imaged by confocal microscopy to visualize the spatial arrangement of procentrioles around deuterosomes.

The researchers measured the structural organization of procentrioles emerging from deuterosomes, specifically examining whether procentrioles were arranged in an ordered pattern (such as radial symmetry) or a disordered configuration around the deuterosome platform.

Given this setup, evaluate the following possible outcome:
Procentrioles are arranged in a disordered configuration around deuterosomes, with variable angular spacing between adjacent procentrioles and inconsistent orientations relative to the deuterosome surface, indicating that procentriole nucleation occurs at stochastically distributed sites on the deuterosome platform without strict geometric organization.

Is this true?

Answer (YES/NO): NO